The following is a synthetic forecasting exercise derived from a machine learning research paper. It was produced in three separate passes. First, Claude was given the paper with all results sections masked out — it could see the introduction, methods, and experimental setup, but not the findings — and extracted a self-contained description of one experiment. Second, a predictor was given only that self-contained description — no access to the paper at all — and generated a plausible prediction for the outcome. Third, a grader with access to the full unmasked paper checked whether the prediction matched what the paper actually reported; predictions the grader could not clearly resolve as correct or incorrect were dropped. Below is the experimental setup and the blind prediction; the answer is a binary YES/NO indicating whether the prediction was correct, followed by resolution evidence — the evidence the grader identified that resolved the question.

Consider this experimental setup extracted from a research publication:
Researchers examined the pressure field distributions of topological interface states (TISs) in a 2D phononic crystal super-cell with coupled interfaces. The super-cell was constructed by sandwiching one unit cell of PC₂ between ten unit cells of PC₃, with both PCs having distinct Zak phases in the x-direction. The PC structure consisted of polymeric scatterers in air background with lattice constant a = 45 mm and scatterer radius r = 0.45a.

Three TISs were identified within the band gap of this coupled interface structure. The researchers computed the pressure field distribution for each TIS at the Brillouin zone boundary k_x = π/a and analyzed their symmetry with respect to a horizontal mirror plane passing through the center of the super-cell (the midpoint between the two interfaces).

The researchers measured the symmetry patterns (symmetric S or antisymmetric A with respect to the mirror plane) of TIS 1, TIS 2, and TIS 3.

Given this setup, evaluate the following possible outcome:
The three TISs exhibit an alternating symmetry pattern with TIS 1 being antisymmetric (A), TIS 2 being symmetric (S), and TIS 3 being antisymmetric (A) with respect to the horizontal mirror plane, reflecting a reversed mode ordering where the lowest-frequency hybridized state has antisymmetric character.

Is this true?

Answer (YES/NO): NO